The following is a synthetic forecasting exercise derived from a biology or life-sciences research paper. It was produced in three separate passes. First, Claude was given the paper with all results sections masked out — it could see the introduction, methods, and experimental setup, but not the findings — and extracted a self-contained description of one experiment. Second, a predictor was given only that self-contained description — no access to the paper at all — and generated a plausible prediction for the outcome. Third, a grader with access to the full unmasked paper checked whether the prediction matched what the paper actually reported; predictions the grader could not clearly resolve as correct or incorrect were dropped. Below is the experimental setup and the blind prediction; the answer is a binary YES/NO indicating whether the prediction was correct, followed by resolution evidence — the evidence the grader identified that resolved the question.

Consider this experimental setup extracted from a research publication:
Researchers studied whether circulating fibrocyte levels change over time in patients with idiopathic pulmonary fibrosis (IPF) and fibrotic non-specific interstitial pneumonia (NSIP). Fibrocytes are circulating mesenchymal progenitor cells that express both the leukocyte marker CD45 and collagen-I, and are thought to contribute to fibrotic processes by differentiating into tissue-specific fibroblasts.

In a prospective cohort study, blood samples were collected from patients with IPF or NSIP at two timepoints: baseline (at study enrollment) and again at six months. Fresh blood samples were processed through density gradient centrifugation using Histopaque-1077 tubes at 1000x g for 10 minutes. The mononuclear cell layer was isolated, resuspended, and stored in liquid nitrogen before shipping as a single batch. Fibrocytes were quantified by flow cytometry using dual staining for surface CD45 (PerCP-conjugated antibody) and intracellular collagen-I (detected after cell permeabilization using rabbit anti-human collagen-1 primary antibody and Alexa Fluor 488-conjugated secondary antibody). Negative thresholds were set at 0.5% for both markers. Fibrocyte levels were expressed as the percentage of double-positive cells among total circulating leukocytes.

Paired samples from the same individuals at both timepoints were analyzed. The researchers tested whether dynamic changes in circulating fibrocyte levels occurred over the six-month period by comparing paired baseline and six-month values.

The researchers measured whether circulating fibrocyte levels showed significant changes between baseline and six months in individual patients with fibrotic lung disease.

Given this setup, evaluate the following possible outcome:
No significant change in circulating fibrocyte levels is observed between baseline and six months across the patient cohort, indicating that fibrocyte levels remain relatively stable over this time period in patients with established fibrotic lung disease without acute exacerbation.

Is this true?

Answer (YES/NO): YES